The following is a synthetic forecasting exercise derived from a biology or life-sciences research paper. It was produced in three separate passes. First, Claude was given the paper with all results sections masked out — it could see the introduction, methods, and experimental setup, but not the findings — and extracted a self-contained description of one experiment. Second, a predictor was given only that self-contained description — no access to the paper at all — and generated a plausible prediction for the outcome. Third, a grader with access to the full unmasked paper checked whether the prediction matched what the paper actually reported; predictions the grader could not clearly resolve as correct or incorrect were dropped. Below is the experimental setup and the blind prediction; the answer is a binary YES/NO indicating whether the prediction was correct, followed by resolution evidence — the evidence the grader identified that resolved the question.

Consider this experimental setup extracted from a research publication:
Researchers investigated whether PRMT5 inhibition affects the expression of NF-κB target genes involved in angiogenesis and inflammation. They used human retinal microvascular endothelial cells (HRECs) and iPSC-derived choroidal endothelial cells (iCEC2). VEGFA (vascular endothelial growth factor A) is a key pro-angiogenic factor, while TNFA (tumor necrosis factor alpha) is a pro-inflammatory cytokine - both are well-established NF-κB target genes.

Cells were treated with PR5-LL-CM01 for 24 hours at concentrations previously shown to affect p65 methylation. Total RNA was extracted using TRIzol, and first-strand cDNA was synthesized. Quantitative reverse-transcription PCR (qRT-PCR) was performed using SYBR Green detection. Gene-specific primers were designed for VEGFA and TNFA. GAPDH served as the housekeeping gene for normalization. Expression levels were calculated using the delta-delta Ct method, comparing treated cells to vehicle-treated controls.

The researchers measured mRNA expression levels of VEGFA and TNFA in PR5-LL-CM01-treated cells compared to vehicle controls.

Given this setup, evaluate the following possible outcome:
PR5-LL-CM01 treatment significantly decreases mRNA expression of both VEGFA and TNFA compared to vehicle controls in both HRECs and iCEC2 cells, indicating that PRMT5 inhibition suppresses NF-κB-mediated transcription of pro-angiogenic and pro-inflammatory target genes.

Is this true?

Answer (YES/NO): YES